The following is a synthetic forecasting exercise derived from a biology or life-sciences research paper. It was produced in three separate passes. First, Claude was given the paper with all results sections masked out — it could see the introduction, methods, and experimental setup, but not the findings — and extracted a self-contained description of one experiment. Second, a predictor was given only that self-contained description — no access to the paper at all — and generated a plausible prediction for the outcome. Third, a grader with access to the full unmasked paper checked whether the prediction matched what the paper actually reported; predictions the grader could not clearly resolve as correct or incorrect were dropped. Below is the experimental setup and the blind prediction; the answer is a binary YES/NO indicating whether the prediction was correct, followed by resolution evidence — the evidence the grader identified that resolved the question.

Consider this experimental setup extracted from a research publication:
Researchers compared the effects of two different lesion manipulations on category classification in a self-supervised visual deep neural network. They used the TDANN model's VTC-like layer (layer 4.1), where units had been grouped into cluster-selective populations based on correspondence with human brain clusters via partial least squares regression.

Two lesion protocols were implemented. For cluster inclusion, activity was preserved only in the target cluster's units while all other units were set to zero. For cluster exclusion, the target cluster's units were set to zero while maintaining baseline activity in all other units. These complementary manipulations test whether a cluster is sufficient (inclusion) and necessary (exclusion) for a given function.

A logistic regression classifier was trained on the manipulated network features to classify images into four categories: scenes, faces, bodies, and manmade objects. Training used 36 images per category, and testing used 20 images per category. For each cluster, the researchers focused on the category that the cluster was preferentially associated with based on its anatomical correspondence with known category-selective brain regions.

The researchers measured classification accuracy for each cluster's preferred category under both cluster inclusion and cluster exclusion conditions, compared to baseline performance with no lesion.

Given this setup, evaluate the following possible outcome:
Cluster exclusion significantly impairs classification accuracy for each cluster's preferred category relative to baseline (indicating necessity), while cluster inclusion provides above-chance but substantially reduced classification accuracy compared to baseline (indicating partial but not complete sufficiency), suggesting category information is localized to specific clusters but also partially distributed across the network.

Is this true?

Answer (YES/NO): NO